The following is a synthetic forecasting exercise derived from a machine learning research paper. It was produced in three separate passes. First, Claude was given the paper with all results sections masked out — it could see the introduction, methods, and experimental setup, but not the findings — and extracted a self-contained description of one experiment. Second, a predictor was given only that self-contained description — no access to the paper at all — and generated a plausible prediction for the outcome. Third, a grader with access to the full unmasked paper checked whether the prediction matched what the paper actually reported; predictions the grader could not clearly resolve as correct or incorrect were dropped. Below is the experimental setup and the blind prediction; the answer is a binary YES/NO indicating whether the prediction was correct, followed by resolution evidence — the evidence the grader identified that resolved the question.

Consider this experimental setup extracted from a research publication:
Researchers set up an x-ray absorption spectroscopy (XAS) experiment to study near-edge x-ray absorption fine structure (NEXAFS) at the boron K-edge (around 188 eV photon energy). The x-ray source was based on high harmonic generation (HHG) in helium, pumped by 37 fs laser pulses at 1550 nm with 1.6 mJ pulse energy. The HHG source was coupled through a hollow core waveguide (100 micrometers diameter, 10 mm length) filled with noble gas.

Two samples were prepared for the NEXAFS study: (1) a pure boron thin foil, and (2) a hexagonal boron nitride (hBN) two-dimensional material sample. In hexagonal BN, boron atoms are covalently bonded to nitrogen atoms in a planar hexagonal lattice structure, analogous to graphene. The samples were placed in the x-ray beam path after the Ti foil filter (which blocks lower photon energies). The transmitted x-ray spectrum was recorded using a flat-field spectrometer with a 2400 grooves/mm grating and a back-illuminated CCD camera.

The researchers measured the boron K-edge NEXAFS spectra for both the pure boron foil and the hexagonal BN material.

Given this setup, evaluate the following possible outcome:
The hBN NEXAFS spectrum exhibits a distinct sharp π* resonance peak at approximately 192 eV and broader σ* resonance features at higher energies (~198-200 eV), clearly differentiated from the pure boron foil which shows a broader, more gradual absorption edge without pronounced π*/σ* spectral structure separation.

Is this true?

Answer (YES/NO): NO